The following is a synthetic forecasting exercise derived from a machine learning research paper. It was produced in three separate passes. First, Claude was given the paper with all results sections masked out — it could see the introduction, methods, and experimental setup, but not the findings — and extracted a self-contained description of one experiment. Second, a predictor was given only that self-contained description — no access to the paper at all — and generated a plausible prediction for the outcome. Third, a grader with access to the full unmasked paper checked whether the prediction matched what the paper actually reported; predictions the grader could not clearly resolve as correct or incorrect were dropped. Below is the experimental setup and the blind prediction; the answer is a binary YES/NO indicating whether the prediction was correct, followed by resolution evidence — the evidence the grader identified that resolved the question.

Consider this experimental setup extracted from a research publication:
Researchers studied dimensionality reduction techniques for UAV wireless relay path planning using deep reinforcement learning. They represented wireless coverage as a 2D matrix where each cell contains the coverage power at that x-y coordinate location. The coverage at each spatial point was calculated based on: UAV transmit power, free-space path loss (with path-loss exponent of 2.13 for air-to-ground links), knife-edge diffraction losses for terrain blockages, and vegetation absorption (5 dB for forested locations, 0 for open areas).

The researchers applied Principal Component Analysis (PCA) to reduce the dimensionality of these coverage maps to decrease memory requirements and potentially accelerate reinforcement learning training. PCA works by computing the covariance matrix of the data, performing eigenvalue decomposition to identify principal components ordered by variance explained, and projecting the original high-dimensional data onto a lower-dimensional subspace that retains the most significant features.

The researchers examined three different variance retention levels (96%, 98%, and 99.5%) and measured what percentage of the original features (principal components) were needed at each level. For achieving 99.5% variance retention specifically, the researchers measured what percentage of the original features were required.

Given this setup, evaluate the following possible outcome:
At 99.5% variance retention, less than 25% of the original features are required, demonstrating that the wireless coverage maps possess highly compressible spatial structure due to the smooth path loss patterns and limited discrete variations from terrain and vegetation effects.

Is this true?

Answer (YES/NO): YES